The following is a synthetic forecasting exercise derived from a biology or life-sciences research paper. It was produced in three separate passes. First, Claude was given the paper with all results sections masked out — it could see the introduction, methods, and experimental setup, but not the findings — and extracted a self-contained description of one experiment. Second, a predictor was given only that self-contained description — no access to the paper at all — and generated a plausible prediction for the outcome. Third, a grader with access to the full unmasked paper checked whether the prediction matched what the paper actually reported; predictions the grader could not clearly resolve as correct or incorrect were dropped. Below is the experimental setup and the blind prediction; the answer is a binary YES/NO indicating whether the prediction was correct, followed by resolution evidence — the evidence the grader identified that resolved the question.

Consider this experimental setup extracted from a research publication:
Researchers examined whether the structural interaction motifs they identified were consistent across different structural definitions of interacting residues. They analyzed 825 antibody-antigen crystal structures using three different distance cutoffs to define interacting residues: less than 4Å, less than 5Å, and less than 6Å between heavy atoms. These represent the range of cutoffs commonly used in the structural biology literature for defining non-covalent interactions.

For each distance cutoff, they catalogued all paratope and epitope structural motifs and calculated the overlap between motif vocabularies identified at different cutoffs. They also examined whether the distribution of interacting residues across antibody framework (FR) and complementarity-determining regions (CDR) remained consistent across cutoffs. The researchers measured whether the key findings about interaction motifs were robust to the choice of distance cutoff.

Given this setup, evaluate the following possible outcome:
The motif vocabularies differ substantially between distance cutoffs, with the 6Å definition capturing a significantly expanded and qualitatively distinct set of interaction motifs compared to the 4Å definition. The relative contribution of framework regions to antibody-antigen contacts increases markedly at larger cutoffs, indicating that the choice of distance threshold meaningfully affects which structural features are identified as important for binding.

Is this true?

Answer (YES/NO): NO